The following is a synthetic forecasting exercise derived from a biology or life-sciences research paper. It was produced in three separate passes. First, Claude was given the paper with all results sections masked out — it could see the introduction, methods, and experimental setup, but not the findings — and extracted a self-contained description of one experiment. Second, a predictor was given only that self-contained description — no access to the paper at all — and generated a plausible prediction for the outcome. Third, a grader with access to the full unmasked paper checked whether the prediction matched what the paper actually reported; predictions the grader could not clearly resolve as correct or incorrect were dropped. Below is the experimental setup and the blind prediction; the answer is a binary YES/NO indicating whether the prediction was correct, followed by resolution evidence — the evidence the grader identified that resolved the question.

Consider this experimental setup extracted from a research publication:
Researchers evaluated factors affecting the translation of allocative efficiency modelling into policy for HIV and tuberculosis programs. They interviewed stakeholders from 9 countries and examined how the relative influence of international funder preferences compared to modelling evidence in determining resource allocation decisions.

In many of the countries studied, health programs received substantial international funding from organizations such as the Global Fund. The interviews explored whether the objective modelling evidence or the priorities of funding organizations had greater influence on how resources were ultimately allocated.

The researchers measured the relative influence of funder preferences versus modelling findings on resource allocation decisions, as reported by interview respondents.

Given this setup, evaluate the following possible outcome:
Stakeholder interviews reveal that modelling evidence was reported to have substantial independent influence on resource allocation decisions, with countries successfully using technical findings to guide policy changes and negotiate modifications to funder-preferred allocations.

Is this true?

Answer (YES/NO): NO